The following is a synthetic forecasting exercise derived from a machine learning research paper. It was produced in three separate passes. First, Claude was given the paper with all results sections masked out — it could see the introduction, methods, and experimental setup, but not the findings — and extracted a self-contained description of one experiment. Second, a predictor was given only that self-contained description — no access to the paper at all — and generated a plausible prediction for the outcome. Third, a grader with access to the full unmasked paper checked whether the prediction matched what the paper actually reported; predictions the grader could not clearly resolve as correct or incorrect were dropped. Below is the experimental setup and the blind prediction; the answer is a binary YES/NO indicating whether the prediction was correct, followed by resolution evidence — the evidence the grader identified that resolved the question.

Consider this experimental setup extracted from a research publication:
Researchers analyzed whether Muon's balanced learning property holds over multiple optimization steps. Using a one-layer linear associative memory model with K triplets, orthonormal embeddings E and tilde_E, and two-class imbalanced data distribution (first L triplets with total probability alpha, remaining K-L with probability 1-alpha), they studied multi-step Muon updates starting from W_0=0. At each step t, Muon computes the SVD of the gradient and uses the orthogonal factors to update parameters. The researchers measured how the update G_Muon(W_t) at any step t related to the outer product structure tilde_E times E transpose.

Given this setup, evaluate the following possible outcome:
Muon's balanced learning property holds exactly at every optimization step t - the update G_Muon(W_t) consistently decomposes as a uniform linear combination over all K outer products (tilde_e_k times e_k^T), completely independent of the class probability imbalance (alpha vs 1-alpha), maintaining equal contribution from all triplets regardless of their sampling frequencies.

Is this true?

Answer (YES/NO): NO